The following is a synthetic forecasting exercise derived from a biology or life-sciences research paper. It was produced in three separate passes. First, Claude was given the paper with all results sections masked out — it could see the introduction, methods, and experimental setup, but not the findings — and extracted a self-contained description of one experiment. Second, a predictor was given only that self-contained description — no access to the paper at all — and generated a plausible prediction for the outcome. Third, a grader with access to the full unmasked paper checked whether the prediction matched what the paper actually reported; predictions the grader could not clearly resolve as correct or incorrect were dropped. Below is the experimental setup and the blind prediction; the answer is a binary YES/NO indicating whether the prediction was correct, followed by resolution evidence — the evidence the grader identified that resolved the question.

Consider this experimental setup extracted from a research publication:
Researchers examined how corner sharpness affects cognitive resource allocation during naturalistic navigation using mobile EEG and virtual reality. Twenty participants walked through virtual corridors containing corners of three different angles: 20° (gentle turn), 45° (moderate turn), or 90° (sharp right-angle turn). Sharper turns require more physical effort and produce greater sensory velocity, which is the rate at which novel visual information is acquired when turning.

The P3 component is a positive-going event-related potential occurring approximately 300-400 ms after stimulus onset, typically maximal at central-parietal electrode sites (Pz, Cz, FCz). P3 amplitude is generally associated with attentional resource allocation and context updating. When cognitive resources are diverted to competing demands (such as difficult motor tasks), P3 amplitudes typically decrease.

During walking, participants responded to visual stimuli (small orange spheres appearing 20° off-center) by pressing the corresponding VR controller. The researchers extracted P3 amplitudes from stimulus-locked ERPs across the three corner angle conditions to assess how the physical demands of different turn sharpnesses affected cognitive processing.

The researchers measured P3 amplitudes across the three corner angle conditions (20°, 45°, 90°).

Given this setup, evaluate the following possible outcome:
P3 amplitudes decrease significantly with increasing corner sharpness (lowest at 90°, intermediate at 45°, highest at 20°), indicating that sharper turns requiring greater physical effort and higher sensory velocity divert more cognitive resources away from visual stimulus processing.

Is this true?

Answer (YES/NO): NO